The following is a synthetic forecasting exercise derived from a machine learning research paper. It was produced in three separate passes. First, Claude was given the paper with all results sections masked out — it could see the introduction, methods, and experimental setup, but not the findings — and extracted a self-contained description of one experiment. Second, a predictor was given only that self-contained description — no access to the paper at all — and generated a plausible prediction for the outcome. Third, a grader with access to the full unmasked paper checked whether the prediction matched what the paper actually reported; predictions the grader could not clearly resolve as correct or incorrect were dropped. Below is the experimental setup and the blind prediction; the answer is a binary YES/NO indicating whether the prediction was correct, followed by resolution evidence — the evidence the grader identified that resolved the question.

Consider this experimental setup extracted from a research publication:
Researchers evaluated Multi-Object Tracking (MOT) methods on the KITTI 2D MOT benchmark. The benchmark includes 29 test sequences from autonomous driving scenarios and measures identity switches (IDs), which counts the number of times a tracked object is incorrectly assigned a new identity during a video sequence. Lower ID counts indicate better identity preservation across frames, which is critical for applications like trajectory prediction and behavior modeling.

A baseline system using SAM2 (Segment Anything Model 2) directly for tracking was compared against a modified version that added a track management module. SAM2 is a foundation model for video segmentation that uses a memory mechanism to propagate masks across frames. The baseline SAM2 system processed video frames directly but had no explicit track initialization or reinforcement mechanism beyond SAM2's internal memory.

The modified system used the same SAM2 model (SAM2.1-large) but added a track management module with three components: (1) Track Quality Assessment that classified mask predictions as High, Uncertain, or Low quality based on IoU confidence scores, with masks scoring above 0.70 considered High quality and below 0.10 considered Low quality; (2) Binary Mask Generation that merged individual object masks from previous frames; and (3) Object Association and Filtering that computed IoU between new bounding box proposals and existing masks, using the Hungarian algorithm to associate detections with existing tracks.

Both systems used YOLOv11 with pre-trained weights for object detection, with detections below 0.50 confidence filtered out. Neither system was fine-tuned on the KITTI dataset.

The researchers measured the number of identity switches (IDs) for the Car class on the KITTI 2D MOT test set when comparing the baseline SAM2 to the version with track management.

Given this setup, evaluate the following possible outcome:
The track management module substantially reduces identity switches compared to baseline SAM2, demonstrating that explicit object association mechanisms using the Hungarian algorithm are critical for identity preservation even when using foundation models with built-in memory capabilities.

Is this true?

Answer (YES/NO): YES